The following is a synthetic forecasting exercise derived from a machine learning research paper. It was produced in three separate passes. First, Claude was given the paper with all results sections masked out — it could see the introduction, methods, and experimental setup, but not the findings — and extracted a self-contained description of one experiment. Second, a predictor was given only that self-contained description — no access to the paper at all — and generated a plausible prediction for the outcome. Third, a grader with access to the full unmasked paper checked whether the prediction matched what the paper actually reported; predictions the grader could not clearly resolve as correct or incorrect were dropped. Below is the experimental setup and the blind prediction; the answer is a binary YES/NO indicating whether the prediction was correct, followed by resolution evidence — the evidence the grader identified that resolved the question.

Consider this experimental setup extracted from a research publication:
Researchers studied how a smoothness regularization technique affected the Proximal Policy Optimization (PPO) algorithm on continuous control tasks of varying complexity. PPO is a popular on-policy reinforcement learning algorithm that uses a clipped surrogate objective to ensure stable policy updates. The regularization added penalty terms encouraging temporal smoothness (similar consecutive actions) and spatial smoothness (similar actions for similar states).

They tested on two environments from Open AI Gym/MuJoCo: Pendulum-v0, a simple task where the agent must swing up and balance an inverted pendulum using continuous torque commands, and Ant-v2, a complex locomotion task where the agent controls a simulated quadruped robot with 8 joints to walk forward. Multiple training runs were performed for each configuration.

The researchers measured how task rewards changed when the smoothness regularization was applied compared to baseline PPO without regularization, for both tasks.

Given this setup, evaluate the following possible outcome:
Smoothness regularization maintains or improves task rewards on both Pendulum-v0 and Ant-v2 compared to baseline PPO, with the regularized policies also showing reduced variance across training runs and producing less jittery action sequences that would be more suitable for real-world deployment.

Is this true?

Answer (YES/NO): YES